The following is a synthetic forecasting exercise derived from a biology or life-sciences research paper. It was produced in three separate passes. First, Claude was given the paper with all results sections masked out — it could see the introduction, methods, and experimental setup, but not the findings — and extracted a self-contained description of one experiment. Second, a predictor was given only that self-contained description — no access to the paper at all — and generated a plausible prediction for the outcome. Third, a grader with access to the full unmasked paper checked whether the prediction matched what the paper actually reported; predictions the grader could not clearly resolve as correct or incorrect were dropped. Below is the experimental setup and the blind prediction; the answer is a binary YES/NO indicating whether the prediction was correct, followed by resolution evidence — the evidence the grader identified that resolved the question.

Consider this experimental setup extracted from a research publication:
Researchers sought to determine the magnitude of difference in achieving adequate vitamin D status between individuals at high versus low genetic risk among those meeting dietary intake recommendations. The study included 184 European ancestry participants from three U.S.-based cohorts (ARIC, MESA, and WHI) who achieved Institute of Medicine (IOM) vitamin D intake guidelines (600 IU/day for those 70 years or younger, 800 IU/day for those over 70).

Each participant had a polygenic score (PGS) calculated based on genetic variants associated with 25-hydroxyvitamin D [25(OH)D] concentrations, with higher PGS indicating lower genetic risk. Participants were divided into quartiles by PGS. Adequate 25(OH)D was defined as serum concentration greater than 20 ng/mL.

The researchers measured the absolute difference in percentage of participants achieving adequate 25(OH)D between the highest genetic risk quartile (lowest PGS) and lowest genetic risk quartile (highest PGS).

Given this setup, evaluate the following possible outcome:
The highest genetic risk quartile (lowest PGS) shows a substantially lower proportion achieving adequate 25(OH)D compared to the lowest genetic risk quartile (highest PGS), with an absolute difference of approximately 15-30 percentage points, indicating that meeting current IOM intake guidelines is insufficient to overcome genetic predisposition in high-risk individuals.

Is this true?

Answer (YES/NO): YES